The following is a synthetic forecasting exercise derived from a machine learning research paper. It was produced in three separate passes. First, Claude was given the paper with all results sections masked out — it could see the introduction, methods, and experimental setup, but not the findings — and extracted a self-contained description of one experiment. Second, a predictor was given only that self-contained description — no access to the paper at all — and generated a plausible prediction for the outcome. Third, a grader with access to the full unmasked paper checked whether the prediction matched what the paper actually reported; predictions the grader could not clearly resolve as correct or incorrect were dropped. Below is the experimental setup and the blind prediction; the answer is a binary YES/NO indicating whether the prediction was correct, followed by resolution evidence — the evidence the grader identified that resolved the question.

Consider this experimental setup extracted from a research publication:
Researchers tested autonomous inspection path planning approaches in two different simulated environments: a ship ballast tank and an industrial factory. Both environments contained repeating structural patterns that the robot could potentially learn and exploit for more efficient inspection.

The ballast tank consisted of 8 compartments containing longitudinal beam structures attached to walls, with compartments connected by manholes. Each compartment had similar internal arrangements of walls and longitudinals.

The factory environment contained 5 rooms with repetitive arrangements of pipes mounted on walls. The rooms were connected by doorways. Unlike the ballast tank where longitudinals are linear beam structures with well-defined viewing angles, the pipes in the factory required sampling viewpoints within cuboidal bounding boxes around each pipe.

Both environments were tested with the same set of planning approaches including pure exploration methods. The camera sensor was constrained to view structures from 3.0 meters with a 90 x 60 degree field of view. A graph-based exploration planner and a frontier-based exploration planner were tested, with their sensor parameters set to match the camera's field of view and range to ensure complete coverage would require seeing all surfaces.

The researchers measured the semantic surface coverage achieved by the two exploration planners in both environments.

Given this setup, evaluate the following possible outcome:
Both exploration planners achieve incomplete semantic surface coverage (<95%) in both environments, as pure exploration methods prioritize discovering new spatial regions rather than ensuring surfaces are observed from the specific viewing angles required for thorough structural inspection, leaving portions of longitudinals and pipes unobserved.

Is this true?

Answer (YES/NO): NO